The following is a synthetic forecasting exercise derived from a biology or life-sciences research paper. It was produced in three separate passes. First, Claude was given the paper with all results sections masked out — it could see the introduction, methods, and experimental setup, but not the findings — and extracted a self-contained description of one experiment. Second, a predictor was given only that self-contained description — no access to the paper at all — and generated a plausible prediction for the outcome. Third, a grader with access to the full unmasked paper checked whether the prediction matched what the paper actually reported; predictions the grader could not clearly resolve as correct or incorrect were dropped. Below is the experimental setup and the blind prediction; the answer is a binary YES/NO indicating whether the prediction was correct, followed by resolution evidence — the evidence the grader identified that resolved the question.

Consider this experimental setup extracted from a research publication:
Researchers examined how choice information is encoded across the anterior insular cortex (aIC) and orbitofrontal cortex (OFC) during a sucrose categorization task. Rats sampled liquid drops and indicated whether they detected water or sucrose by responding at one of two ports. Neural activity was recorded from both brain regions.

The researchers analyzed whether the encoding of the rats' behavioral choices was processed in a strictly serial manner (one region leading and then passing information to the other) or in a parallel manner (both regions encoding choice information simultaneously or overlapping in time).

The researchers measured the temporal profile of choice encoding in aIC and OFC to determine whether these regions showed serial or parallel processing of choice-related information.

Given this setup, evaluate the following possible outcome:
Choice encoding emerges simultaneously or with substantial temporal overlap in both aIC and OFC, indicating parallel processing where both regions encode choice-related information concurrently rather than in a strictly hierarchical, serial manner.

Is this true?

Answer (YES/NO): YES